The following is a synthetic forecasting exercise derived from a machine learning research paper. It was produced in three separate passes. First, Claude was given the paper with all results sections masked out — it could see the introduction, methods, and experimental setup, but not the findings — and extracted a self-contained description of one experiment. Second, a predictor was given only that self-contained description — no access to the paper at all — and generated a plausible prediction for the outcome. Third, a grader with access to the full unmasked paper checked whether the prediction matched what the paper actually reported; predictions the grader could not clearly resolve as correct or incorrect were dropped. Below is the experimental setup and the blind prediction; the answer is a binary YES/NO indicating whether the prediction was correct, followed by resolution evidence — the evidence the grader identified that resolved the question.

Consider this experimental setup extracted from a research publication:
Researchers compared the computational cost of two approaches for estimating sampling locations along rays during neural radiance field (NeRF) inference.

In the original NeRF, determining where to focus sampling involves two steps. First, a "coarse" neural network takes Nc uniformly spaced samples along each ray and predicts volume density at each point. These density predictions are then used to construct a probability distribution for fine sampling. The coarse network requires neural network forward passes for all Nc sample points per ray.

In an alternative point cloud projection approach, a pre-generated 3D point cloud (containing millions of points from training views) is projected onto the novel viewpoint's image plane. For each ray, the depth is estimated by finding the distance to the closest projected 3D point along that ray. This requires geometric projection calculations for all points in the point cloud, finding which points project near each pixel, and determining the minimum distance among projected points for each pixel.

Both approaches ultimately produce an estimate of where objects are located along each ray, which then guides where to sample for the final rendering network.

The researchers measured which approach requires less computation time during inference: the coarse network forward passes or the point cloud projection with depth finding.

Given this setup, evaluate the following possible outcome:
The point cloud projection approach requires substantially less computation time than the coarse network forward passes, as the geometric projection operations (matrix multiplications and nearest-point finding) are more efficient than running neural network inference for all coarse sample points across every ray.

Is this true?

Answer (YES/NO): NO